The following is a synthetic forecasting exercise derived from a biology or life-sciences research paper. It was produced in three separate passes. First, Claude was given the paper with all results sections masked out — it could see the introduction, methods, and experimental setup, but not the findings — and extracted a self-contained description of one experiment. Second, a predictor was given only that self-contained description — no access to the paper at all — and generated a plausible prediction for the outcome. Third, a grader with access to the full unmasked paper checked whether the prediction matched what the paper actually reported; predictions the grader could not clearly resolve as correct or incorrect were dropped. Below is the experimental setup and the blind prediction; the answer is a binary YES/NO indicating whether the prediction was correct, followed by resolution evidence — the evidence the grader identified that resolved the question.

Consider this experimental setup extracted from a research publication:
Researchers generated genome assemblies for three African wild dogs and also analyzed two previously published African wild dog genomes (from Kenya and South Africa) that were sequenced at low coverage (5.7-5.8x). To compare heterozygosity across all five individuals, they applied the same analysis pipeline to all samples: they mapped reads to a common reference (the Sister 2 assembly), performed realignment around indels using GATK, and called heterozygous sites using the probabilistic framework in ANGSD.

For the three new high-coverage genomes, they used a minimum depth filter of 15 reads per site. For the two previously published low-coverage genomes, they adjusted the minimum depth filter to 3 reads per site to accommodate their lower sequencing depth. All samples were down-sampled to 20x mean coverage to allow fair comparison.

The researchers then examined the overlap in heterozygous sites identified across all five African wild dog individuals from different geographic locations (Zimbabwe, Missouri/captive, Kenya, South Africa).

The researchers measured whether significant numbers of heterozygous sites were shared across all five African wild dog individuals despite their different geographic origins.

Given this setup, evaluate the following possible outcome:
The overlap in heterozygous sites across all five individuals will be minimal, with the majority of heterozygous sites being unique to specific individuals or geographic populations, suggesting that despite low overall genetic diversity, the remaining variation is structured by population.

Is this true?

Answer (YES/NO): NO